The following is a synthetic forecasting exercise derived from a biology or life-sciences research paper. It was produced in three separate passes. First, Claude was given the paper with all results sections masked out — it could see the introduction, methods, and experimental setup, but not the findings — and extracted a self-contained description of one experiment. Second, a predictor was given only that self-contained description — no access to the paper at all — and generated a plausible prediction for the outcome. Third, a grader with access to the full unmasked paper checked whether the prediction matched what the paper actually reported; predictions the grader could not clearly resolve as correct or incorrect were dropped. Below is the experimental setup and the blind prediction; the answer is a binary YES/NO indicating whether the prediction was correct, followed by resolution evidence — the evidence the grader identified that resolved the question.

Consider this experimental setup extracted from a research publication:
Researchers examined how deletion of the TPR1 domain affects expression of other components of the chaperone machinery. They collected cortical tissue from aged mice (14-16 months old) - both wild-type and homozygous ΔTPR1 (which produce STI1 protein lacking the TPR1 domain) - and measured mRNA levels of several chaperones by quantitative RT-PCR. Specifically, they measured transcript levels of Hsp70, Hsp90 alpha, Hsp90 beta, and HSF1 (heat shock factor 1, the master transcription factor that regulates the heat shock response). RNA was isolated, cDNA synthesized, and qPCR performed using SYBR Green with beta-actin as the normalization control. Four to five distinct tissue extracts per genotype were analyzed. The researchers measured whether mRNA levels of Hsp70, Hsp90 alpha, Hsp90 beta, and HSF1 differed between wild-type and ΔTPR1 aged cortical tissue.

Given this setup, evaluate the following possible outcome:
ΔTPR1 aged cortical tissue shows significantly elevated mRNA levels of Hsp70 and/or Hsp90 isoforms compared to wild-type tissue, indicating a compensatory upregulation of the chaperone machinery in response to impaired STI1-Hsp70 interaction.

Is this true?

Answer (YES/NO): NO